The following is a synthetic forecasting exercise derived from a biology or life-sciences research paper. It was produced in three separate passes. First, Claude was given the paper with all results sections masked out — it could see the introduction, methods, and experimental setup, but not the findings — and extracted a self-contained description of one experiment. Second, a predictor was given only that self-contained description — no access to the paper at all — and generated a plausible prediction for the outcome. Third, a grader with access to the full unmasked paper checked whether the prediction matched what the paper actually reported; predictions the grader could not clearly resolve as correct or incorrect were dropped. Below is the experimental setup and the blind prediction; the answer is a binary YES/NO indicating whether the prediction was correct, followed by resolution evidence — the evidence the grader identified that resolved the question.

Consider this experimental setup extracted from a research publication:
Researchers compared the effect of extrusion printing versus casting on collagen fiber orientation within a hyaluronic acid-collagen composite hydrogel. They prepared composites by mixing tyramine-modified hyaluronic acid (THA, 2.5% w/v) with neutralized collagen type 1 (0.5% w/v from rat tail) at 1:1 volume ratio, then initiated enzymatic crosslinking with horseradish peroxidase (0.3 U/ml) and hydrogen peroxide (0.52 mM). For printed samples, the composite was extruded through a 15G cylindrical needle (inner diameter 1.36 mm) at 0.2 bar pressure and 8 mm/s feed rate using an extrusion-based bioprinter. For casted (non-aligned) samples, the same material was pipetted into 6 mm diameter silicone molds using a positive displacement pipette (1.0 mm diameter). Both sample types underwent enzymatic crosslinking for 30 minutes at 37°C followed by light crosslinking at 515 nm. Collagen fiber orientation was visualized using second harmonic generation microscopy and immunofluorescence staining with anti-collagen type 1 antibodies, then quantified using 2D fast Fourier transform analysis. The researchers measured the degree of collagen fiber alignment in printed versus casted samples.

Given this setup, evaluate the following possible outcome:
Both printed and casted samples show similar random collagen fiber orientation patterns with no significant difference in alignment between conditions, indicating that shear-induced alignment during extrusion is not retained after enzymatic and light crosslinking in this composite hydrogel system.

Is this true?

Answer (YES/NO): NO